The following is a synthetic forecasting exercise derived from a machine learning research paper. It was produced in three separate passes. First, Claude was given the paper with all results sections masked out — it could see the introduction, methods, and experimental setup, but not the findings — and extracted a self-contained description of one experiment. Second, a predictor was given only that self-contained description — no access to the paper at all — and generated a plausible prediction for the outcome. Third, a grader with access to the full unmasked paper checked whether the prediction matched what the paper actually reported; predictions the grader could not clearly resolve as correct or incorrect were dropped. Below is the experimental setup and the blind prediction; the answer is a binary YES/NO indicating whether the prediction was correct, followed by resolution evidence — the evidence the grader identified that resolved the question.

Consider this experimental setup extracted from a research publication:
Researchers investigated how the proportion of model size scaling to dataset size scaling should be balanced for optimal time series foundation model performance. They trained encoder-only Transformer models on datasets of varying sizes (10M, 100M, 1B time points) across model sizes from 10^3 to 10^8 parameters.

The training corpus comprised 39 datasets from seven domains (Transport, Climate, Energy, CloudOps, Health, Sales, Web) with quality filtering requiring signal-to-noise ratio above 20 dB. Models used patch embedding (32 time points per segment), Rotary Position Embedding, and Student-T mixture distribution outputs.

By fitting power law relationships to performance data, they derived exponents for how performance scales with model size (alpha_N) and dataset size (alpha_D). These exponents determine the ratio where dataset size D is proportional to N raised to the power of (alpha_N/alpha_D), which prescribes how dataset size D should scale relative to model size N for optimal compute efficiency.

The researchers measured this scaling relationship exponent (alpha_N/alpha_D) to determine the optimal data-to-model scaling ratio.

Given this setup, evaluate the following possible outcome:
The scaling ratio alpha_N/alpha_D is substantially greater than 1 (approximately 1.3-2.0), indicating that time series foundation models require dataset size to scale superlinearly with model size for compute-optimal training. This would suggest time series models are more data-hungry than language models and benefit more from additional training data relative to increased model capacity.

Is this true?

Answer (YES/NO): NO